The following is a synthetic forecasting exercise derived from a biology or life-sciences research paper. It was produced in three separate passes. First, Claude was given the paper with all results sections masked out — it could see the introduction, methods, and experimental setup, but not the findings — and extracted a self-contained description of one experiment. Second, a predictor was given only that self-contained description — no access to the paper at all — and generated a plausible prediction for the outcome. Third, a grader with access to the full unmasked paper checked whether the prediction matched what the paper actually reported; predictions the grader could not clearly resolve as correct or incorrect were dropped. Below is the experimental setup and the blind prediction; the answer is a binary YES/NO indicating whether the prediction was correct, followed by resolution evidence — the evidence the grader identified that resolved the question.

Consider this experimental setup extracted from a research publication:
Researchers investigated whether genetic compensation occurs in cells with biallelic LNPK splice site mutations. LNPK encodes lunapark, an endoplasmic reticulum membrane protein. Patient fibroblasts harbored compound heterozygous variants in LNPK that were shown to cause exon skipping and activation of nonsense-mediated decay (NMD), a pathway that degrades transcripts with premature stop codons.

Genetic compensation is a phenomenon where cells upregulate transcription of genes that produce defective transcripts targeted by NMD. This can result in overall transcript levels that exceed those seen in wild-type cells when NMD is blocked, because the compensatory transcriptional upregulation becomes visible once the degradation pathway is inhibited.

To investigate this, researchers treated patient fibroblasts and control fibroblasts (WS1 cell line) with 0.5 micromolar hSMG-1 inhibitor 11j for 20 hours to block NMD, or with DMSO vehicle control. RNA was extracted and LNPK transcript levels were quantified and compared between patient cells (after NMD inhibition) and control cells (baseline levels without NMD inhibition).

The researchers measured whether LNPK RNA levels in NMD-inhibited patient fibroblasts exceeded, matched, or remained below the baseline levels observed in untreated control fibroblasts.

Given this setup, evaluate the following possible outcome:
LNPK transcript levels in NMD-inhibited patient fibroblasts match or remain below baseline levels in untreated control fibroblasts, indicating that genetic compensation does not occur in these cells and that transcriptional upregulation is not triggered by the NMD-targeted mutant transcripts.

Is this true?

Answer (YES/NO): NO